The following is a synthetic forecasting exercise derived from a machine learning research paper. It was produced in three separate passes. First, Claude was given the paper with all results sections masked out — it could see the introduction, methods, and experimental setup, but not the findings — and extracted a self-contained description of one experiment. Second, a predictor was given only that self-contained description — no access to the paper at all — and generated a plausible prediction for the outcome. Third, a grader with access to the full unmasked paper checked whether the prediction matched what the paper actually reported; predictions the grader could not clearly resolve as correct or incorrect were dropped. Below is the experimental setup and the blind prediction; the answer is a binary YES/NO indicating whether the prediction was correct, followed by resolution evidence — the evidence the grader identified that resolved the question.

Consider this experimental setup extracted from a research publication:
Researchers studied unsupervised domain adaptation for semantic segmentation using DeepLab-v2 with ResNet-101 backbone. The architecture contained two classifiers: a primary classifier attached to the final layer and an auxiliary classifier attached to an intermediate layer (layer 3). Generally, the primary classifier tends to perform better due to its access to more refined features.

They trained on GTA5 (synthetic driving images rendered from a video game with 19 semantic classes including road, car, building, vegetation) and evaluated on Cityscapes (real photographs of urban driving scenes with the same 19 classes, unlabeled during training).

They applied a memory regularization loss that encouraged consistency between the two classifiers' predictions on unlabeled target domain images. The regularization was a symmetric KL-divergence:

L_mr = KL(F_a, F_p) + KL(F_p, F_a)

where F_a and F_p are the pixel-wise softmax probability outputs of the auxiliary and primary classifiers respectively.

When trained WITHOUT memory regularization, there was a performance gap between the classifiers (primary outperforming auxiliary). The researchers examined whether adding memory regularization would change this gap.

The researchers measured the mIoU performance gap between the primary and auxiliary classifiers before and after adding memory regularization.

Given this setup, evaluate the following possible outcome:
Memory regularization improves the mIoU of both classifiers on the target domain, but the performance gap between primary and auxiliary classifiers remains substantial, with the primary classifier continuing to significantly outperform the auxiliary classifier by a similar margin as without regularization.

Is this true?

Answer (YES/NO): NO